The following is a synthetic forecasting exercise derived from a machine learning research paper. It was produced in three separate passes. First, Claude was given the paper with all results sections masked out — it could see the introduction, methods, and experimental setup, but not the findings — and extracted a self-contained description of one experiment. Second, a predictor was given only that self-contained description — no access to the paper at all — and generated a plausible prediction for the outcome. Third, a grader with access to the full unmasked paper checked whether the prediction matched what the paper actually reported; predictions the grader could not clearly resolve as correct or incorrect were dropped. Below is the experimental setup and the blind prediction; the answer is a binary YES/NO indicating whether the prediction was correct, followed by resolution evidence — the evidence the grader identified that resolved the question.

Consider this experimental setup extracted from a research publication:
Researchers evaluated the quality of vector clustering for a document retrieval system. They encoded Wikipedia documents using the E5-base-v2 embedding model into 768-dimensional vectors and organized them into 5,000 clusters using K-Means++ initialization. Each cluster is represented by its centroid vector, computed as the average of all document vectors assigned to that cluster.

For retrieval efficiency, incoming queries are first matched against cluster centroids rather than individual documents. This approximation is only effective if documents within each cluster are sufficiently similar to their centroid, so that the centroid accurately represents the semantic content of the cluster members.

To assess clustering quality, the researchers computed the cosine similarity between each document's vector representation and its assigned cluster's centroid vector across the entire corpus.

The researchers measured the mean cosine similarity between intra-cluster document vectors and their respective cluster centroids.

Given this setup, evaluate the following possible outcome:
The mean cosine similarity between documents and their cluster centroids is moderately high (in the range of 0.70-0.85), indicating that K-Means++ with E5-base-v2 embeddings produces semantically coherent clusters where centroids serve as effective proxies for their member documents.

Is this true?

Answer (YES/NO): NO